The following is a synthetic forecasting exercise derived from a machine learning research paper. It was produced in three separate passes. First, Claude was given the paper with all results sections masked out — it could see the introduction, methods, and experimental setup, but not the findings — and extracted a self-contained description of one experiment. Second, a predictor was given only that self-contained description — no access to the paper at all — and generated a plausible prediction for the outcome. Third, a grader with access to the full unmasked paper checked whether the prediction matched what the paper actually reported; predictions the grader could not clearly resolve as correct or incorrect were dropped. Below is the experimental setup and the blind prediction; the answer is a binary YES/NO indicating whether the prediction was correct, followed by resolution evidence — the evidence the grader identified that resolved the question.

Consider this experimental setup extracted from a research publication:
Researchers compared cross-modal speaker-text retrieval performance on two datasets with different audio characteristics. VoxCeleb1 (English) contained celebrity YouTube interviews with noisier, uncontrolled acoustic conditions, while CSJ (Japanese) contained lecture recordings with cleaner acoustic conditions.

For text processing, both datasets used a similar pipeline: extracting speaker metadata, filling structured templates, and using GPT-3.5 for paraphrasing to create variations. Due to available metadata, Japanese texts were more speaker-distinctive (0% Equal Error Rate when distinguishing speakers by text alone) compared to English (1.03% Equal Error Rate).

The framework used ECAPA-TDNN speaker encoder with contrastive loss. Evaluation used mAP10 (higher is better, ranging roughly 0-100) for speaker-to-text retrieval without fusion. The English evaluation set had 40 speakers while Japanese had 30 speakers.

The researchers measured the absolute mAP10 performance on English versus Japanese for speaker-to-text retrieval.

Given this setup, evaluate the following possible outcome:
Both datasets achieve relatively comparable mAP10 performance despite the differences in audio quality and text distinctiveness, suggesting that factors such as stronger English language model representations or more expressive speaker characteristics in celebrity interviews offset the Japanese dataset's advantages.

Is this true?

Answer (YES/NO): NO